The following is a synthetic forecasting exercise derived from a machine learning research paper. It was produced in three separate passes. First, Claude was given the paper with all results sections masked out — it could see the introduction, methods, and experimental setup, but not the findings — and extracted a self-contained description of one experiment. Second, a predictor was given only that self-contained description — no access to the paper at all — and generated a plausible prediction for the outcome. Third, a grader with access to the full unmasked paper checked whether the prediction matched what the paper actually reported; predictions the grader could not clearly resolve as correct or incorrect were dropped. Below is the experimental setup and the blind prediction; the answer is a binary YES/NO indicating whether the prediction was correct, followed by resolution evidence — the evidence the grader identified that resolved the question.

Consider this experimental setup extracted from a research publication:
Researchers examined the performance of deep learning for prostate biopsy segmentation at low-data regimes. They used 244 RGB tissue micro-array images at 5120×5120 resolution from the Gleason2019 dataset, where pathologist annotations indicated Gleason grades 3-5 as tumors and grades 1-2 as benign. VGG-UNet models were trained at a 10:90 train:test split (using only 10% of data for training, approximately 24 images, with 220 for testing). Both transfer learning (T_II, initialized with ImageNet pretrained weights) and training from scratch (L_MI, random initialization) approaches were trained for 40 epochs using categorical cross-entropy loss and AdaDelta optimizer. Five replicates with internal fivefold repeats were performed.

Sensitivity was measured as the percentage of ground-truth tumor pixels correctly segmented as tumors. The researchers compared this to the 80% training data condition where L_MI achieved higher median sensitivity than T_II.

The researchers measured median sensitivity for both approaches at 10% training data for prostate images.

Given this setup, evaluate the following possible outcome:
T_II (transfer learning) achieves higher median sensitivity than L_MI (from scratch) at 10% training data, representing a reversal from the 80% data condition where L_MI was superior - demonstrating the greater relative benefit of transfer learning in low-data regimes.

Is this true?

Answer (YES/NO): NO